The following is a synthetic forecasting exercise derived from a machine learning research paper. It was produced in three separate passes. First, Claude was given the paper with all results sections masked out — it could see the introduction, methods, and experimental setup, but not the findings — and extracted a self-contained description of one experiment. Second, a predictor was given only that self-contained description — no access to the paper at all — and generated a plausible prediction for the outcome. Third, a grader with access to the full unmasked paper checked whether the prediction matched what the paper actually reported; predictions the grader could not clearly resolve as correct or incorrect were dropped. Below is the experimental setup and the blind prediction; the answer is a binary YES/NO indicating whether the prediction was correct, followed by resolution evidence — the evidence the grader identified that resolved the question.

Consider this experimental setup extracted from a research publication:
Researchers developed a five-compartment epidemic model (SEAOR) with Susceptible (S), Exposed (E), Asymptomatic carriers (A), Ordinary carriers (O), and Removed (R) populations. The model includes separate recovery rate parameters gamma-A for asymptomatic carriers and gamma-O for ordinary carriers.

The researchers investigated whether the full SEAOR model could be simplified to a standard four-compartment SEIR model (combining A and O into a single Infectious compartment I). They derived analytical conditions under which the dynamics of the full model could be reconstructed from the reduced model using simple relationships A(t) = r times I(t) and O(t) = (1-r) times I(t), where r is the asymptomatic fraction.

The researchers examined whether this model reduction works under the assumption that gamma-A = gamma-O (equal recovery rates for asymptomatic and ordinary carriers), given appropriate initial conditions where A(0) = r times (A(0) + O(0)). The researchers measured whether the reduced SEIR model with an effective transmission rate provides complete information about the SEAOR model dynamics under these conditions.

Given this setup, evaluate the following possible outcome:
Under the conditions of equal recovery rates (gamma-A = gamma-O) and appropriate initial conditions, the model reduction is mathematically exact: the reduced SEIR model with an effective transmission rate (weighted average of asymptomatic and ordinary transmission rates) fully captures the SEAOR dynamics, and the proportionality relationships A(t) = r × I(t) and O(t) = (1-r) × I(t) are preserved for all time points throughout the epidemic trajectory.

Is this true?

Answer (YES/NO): YES